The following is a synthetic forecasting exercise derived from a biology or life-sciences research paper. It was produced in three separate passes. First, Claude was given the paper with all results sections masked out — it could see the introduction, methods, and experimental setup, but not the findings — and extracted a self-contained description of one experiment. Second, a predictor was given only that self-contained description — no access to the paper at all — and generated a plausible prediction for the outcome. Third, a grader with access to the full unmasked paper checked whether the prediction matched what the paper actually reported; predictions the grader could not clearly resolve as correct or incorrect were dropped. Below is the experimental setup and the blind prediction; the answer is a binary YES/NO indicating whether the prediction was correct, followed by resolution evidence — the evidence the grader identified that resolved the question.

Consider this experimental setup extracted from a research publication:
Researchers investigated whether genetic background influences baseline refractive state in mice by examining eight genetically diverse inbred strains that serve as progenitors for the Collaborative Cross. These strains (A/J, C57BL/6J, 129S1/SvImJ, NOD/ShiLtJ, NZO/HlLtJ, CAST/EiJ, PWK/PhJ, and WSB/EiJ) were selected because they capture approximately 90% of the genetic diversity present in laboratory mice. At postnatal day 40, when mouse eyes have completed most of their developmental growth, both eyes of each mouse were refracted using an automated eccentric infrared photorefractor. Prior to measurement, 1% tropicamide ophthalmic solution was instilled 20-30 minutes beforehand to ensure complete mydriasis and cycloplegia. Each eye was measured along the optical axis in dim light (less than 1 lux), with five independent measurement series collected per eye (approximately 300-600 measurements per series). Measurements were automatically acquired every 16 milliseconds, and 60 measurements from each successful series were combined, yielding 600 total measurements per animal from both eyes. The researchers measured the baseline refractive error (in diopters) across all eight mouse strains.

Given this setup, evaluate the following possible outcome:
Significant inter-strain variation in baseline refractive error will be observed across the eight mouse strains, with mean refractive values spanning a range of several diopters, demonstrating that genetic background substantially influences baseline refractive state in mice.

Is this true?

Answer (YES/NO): YES